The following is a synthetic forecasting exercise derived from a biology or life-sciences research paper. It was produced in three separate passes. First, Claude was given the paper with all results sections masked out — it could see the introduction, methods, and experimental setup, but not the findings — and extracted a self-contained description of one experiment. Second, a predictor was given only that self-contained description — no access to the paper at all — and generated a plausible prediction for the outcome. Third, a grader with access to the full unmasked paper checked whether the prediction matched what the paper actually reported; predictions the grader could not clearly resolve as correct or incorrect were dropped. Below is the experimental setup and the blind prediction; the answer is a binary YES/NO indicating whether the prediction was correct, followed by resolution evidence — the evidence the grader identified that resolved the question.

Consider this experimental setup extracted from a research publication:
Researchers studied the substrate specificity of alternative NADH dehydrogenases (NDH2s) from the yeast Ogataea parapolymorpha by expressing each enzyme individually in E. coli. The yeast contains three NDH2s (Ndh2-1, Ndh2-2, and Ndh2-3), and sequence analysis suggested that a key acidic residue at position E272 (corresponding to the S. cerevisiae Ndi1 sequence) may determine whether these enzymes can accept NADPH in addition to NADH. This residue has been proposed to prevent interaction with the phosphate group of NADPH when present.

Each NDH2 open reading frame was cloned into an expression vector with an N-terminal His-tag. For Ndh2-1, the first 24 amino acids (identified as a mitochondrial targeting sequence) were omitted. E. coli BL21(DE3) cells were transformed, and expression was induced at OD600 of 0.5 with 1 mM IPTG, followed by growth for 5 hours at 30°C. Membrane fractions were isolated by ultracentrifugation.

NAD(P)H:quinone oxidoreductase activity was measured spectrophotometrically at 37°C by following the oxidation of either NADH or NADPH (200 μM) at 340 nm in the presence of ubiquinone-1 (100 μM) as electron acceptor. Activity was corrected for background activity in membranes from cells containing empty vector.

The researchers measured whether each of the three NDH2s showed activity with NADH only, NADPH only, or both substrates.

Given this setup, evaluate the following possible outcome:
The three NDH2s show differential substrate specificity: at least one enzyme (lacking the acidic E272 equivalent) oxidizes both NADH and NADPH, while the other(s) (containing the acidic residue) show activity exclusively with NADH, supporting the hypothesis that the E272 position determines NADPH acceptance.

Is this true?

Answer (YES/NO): NO